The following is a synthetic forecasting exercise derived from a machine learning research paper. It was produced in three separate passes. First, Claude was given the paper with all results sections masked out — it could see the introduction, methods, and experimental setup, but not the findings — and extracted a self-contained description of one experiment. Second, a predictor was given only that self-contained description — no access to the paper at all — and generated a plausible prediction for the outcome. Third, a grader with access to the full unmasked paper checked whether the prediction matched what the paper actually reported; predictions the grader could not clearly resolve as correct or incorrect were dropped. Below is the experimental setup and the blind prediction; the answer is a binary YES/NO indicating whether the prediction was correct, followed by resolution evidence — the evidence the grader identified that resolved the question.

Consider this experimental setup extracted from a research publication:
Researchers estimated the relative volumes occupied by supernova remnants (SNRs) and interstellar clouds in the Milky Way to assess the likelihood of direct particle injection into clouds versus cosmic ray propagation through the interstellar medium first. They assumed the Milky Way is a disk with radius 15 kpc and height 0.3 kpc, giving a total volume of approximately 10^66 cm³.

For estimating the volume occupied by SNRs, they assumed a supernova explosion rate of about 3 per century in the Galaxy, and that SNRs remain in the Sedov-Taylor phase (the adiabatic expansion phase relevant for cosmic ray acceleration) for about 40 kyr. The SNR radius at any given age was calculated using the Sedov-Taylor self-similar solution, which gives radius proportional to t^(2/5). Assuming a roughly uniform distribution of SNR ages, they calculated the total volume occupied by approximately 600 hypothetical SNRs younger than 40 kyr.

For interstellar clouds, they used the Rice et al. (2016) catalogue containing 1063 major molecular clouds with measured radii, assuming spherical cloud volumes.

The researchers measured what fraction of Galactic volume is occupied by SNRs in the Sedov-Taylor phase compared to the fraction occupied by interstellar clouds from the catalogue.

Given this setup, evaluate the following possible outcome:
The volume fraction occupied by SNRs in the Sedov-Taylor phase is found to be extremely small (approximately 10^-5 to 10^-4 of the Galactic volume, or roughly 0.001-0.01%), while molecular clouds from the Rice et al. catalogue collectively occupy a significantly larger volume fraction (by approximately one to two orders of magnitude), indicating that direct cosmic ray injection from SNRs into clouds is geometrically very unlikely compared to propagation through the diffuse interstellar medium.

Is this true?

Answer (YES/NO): YES